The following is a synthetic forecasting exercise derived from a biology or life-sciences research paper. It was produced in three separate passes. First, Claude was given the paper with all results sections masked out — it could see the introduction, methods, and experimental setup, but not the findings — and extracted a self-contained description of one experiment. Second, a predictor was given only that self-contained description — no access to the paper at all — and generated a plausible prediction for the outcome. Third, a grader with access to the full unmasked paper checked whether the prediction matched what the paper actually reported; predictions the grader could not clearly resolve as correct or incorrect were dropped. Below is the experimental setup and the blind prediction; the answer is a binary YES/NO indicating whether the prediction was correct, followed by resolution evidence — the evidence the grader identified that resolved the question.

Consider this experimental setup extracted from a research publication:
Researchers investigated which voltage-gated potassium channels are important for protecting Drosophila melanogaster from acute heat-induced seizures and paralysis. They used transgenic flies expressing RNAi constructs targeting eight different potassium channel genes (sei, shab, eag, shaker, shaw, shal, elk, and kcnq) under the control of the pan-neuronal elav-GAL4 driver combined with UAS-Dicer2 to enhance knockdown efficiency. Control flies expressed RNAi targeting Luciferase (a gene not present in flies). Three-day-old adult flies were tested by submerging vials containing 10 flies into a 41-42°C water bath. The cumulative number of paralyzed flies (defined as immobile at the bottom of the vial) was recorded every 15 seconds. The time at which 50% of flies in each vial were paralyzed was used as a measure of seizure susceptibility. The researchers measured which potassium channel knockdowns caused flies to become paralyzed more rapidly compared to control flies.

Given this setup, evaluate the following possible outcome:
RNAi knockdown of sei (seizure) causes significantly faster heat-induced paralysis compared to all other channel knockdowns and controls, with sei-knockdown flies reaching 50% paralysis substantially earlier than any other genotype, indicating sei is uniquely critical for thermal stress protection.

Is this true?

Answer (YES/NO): YES